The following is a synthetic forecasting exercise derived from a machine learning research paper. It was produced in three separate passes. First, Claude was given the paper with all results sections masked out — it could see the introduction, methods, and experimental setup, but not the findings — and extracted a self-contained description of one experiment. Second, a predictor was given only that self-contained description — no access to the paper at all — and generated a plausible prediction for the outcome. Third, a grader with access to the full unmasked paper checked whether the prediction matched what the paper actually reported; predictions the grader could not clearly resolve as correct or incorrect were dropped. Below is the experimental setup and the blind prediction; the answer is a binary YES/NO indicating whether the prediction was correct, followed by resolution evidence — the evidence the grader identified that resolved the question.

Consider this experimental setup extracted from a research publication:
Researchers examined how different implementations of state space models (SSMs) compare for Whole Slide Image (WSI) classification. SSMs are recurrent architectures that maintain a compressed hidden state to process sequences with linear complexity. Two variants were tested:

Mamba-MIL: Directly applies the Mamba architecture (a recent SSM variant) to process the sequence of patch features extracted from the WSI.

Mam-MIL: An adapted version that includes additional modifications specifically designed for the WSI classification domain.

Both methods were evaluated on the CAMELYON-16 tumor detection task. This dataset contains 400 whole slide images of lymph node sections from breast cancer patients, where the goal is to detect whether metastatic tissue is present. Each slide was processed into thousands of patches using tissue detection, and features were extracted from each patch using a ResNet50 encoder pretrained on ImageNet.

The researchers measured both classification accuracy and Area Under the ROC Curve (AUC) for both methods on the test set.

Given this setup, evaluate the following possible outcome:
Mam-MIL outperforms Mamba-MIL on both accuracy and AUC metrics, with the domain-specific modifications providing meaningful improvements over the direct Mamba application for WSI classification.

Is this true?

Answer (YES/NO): NO